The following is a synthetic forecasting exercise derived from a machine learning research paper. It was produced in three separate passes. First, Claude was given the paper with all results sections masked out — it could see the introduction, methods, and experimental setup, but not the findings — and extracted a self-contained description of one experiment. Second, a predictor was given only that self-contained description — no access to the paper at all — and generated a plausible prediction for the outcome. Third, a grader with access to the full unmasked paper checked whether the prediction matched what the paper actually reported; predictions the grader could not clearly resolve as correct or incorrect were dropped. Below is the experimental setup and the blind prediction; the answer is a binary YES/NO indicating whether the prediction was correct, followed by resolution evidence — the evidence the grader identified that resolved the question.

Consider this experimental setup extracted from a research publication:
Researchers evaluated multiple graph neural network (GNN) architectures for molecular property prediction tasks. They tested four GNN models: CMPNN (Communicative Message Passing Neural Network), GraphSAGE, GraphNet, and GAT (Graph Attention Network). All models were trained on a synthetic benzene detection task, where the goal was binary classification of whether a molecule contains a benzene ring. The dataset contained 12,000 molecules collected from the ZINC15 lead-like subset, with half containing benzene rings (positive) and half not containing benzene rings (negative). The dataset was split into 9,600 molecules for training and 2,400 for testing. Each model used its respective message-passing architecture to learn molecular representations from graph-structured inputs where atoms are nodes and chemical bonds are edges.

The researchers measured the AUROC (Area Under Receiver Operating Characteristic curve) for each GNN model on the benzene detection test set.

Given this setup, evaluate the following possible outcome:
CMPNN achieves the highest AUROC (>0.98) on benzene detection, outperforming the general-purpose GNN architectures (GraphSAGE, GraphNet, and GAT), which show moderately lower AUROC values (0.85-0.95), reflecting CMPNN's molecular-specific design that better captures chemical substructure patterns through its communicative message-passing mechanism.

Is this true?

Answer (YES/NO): NO